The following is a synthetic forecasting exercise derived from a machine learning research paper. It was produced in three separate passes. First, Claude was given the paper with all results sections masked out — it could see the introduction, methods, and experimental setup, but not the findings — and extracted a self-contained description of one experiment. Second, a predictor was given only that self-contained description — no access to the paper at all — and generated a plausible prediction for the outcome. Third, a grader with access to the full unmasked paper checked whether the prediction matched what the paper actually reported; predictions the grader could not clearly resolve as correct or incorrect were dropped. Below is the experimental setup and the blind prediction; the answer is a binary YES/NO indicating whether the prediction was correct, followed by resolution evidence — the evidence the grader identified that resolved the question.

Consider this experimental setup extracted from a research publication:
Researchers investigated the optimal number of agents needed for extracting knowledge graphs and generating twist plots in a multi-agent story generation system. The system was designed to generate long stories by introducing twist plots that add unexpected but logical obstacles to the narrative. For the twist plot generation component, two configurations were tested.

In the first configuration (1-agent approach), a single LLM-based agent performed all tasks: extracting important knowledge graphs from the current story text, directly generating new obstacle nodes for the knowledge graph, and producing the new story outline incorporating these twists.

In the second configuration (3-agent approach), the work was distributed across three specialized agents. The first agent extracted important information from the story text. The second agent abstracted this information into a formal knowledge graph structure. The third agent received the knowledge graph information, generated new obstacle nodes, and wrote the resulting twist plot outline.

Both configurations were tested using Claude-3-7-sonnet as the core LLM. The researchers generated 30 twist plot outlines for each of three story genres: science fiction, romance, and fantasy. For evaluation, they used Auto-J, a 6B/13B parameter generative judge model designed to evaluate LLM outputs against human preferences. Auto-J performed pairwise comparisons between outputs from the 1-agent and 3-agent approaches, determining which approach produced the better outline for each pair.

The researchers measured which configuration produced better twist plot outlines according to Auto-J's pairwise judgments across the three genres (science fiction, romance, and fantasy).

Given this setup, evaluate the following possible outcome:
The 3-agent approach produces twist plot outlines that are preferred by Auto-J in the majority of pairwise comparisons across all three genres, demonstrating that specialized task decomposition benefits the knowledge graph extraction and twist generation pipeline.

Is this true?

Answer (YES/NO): NO